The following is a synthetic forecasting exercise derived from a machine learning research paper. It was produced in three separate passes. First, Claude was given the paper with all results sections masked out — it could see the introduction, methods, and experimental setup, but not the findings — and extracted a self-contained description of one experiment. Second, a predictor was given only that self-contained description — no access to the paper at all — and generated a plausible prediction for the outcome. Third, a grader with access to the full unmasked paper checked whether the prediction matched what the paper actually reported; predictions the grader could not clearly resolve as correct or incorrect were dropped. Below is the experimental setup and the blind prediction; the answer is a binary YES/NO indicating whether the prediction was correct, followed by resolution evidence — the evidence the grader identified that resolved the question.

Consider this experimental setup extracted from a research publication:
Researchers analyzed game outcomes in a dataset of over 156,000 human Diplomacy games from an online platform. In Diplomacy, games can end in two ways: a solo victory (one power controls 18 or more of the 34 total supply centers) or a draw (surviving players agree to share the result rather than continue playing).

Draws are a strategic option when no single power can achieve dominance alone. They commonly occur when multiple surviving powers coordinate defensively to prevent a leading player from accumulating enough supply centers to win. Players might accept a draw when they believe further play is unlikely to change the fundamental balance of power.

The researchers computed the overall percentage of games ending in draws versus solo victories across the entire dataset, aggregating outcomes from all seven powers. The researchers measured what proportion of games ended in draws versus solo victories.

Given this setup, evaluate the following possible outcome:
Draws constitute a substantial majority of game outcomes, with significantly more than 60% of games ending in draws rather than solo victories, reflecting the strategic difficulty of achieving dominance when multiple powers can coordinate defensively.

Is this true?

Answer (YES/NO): NO